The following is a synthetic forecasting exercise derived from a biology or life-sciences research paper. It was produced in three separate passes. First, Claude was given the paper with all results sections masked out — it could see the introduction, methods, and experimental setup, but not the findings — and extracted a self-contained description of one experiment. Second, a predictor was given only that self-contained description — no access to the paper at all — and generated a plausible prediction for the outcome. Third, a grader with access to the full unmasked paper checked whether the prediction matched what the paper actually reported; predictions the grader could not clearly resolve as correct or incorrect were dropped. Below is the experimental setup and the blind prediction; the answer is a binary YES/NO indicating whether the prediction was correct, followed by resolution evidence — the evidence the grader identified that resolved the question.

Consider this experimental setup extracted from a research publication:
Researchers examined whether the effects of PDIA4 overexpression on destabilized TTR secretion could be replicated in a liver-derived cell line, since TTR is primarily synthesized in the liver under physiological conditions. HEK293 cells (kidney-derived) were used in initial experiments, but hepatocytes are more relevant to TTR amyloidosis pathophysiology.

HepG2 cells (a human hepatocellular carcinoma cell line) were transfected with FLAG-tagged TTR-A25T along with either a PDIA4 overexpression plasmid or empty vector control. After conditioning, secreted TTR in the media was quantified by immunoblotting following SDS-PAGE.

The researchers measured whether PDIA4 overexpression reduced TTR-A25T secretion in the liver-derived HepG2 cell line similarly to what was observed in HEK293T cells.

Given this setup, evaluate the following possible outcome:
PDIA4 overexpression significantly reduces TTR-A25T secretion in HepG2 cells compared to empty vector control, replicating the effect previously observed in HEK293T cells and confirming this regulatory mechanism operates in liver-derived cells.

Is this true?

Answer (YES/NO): YES